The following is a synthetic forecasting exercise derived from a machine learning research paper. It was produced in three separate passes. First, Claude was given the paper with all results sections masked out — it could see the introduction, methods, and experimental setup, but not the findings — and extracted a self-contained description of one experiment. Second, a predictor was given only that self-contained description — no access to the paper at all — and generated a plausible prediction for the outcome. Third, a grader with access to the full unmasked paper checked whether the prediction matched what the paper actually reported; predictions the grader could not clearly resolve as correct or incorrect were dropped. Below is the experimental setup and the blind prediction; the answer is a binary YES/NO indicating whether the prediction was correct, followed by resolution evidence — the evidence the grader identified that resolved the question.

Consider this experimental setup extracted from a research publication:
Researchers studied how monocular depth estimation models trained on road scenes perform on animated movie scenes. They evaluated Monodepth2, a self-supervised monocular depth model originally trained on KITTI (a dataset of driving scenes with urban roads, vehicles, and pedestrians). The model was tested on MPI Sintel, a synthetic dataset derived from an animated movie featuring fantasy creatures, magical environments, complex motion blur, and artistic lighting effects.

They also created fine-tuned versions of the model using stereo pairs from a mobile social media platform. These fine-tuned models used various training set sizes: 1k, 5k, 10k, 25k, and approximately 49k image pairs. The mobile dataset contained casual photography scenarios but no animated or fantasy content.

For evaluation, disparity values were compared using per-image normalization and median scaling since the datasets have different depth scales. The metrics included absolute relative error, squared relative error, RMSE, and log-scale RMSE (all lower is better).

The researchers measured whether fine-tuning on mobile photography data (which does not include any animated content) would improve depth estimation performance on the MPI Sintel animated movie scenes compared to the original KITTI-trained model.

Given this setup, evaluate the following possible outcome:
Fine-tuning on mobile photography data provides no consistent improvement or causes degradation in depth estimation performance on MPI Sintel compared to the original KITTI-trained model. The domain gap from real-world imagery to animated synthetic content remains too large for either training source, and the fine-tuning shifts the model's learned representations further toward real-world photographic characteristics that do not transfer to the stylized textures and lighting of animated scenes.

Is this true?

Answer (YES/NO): NO